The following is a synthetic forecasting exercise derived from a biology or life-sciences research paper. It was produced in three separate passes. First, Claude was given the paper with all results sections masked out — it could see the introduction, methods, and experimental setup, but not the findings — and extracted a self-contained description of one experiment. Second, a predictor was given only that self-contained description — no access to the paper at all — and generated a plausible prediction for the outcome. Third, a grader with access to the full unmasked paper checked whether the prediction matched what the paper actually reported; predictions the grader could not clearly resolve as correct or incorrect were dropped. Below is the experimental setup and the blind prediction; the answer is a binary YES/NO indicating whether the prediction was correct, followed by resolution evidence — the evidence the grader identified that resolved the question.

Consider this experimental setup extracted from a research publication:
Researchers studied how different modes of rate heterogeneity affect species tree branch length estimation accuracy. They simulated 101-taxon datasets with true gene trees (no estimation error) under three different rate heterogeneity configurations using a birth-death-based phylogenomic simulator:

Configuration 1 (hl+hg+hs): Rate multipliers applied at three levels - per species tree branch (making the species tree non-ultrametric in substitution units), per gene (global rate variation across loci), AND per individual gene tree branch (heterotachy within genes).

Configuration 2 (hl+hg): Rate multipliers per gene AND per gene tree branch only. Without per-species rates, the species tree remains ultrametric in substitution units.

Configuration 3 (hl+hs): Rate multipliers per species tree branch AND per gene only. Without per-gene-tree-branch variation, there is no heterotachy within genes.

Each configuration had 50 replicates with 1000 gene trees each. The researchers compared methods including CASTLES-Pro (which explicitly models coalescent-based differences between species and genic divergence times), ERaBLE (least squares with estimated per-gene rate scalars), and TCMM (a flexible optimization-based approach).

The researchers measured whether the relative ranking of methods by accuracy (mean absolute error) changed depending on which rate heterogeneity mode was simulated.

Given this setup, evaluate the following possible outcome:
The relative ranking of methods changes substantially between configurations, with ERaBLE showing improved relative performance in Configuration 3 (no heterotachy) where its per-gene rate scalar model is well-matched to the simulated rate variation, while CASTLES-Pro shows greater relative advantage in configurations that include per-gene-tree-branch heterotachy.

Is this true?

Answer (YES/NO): NO